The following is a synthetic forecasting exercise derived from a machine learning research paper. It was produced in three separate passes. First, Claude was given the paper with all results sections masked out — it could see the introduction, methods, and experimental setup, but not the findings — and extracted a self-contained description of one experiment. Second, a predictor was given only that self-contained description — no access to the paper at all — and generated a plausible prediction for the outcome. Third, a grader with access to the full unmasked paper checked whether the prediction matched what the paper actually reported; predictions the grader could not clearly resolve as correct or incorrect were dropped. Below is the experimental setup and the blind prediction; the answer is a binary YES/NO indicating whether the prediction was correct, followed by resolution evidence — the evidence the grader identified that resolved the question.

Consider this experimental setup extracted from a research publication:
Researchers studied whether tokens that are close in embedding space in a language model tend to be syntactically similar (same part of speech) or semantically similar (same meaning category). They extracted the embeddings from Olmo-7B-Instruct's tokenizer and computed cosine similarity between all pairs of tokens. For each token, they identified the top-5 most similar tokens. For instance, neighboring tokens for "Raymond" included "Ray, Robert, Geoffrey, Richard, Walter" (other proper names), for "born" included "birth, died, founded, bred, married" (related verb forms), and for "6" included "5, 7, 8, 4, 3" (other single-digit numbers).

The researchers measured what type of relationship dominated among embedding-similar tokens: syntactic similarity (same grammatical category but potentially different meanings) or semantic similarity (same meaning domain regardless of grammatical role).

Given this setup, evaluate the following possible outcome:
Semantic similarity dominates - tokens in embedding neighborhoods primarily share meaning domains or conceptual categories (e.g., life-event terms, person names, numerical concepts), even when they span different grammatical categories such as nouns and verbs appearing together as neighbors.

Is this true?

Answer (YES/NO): NO